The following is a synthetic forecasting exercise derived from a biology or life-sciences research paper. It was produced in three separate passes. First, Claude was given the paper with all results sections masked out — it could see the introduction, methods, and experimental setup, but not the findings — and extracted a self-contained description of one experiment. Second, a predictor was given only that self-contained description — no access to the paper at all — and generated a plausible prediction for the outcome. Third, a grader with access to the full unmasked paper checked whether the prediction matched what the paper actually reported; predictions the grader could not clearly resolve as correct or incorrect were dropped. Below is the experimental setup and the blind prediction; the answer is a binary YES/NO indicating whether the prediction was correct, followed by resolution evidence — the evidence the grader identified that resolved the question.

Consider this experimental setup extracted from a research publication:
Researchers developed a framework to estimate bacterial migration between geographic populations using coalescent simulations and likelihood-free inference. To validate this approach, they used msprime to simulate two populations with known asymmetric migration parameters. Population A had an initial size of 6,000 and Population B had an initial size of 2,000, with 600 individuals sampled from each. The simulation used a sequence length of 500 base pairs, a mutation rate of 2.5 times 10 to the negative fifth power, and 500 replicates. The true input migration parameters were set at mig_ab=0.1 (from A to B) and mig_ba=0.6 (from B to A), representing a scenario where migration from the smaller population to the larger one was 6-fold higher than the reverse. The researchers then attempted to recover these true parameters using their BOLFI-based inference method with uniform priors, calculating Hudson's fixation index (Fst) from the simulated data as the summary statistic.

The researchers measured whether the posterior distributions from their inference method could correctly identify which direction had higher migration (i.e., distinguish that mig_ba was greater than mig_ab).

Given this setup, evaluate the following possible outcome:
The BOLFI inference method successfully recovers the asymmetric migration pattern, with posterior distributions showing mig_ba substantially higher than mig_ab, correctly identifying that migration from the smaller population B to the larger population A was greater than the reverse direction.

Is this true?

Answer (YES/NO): YES